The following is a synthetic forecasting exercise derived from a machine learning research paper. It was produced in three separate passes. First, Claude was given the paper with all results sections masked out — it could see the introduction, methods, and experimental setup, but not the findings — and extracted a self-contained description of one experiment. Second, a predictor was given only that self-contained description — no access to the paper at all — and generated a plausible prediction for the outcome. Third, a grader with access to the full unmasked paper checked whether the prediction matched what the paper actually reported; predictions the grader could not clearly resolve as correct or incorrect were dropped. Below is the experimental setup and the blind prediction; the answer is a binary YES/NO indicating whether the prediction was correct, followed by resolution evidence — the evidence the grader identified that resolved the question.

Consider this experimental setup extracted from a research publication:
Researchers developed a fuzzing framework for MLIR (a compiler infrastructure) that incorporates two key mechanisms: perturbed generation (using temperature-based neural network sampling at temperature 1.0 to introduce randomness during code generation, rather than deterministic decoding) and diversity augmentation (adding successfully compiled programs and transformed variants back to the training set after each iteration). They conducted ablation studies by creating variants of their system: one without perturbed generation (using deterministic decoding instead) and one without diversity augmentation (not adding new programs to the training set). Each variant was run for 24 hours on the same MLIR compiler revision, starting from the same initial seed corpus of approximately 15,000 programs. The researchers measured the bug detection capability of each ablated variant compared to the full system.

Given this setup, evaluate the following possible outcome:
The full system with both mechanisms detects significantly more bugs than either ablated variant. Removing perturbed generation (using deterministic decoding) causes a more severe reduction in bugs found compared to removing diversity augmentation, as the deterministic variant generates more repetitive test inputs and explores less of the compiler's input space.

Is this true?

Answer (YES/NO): YES